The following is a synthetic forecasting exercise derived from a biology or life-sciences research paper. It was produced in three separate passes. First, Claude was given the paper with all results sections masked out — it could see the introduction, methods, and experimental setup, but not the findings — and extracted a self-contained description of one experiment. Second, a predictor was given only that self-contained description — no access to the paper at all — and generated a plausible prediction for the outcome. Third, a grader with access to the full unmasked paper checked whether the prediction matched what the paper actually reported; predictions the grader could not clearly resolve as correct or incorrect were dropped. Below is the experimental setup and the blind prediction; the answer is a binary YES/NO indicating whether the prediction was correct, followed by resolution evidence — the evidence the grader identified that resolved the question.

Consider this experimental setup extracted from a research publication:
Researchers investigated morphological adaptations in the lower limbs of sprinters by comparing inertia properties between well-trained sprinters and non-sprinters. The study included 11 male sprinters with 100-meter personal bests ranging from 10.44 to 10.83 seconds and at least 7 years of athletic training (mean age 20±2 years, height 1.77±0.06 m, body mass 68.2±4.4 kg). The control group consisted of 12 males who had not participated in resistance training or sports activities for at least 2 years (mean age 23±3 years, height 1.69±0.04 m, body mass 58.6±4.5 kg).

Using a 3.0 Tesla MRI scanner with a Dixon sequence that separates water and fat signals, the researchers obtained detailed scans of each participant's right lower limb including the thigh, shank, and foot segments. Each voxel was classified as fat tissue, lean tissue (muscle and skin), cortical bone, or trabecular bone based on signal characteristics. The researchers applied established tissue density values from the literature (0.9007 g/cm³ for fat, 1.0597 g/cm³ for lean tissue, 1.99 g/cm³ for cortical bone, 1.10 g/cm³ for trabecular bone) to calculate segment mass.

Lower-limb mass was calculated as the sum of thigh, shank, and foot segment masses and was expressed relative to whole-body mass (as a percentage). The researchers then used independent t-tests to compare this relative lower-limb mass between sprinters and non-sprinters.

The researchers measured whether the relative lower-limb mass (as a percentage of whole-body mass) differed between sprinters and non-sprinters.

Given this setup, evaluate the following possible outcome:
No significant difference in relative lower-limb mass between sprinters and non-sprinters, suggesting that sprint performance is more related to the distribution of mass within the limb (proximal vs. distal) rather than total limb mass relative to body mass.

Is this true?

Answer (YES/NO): NO